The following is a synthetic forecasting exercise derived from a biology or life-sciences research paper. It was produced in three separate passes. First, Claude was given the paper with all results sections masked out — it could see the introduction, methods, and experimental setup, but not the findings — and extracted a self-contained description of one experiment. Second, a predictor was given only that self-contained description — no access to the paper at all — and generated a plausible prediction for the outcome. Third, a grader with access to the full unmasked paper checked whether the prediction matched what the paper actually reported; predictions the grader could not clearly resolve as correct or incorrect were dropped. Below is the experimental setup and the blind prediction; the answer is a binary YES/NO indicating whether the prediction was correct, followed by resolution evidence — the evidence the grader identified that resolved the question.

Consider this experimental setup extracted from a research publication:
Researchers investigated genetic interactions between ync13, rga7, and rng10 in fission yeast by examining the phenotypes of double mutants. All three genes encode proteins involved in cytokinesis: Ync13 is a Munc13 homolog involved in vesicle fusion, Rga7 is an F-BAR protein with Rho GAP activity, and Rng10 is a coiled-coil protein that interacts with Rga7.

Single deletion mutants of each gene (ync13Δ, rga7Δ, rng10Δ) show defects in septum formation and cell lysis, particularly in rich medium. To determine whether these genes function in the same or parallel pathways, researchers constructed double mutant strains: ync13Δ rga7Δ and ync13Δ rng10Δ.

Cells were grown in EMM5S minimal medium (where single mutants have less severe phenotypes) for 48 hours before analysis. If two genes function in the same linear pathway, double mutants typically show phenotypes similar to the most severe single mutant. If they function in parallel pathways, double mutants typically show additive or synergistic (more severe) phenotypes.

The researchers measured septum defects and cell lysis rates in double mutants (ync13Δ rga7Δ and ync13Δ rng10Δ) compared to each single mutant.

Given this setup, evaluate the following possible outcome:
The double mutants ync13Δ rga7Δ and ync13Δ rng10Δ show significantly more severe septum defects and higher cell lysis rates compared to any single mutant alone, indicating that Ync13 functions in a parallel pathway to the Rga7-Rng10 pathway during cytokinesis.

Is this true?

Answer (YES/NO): NO